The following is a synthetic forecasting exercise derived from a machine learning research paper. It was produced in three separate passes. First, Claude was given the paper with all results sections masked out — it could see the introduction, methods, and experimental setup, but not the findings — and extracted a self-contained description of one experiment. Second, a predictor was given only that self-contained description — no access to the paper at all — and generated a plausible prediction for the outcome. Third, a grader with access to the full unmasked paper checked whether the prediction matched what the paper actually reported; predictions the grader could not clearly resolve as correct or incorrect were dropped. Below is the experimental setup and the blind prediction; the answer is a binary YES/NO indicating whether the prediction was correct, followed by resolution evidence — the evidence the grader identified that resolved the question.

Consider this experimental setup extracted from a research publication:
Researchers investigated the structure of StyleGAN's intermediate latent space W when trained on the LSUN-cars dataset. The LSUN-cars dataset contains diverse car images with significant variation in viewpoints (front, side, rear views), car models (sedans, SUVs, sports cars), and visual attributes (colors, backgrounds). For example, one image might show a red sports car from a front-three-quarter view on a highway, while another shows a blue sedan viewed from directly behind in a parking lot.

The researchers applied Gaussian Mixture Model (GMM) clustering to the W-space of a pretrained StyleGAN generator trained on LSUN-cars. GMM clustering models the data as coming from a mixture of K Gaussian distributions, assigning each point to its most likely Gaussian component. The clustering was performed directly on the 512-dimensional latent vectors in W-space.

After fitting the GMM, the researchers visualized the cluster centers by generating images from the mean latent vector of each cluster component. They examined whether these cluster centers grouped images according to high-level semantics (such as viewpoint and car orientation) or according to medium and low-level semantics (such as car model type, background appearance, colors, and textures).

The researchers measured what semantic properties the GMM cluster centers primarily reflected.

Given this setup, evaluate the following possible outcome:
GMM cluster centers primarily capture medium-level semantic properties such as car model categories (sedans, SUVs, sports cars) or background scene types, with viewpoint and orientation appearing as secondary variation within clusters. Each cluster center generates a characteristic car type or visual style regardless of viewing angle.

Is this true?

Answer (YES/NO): NO